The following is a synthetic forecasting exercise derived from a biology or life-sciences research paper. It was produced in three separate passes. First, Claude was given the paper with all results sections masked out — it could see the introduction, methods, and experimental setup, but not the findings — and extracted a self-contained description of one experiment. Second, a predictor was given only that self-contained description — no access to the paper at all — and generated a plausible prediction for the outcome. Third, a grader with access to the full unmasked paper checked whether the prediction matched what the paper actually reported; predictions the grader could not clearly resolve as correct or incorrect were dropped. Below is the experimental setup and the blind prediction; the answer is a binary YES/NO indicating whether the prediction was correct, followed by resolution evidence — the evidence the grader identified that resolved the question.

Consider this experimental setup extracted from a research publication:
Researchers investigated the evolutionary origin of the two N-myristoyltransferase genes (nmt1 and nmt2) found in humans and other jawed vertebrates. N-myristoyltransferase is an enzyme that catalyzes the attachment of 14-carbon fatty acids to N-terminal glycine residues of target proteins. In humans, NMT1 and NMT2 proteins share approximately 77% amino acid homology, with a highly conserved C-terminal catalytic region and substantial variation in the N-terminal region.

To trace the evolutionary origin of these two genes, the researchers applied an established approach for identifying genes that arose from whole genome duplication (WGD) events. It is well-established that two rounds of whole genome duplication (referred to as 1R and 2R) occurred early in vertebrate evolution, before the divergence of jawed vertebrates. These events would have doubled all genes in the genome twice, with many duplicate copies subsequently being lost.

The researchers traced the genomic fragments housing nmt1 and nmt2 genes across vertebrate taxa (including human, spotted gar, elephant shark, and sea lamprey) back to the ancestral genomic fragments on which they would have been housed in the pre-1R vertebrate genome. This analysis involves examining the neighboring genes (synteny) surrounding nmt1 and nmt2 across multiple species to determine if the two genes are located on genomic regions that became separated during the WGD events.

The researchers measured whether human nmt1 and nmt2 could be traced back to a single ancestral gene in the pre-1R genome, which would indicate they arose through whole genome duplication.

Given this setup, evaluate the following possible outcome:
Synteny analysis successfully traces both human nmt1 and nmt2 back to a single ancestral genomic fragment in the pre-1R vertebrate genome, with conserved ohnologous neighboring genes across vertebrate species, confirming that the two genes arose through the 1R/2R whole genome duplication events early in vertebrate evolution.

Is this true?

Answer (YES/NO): YES